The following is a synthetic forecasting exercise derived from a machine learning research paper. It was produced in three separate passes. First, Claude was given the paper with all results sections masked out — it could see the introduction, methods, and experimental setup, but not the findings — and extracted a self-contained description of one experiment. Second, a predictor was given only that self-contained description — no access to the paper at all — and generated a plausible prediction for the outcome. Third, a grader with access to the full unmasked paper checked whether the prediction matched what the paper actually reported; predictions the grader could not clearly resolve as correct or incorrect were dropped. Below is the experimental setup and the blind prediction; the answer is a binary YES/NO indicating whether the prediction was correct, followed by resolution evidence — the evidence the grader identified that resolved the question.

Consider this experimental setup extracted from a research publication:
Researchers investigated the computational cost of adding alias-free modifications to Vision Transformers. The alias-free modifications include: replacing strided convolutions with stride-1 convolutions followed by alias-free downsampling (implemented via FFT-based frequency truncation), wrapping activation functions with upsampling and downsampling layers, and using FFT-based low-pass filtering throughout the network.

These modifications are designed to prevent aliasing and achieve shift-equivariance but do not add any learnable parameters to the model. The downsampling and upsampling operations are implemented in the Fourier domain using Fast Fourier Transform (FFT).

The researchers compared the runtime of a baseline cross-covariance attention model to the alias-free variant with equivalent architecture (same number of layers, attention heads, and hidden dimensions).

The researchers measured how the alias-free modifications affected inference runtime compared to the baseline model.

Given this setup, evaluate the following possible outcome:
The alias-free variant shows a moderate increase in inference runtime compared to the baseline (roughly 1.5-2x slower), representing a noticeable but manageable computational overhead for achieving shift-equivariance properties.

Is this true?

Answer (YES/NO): NO